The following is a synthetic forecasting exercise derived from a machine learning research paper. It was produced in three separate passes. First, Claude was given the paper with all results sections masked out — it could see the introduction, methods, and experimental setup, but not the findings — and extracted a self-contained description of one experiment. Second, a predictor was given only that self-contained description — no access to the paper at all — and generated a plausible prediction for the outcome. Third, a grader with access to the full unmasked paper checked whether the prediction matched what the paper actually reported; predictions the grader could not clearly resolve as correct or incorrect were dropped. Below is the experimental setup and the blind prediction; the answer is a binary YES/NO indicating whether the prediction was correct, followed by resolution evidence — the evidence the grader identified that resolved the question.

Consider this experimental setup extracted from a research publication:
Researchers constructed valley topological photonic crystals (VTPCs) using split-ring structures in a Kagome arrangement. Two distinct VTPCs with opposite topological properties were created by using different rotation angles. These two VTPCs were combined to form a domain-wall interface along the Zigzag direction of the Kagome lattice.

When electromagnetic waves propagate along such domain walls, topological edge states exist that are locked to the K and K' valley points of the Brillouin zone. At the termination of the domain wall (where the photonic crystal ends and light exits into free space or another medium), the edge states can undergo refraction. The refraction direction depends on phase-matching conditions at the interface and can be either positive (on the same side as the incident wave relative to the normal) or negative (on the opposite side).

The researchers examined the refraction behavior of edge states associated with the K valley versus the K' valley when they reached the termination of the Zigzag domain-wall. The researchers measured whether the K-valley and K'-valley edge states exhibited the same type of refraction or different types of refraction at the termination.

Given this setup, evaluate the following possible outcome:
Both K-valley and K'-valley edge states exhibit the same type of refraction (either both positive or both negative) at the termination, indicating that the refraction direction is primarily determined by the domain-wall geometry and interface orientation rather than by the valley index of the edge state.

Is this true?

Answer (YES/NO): NO